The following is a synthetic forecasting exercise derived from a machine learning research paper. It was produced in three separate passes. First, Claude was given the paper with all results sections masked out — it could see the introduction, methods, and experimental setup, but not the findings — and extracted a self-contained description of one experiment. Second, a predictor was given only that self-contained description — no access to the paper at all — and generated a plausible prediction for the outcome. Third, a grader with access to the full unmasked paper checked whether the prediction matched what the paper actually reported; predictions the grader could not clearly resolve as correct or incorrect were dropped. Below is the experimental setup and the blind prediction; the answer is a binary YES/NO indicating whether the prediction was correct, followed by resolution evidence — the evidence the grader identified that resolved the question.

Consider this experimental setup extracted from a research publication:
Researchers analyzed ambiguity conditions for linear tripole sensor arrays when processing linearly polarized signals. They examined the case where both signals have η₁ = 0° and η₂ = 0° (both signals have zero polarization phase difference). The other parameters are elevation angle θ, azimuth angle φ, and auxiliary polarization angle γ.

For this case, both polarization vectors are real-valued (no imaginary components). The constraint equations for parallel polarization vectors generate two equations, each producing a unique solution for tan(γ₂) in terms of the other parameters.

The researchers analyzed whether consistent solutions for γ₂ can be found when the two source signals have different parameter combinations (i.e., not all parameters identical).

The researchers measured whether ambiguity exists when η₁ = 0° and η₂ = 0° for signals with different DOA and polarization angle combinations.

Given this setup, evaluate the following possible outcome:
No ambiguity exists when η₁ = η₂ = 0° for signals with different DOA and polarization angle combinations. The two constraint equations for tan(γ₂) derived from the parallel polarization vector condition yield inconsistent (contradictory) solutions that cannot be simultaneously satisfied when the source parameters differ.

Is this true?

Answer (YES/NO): YES